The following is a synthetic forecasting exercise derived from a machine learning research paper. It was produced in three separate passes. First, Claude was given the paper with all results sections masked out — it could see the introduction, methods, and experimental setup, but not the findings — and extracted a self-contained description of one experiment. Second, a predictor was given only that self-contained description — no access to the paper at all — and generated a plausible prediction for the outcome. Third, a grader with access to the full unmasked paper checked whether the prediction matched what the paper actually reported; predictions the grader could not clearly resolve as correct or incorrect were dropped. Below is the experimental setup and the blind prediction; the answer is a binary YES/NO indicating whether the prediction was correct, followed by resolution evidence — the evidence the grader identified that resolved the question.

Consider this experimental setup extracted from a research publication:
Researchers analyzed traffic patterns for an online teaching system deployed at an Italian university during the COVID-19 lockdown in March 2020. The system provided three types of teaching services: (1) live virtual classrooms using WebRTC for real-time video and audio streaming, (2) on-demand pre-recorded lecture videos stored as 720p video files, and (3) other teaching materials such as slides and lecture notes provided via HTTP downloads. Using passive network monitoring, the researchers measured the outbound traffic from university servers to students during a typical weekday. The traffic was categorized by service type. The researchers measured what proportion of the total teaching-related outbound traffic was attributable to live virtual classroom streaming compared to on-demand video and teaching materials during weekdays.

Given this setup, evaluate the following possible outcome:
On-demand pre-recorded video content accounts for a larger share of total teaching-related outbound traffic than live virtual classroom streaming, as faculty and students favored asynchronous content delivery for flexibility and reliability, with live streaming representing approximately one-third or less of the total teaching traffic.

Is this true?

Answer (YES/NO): NO